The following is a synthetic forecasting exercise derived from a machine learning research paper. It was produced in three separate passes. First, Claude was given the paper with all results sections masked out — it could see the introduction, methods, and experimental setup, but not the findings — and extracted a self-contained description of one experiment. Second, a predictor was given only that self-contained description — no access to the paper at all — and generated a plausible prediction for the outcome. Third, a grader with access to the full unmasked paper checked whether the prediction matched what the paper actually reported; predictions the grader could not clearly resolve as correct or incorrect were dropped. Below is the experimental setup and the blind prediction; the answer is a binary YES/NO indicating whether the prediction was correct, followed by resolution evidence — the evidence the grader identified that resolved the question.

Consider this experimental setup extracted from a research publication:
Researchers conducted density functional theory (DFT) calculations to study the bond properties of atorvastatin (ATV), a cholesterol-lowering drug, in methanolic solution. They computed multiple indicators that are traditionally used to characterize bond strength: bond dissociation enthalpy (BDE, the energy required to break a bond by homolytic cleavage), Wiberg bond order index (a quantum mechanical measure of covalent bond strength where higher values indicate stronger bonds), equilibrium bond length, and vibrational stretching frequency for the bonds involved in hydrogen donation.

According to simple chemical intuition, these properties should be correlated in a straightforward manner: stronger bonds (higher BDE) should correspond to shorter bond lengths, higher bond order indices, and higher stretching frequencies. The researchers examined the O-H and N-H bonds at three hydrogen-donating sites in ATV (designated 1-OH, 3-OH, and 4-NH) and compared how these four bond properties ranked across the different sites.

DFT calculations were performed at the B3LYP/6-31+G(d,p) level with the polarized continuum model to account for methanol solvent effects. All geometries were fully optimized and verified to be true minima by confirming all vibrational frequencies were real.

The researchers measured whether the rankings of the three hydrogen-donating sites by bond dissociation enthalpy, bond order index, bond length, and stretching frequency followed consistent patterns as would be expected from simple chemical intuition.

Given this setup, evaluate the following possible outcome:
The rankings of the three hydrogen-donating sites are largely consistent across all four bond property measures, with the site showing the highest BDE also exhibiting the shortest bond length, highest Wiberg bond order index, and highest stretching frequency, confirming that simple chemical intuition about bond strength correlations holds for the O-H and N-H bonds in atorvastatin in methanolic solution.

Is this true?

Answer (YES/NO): NO